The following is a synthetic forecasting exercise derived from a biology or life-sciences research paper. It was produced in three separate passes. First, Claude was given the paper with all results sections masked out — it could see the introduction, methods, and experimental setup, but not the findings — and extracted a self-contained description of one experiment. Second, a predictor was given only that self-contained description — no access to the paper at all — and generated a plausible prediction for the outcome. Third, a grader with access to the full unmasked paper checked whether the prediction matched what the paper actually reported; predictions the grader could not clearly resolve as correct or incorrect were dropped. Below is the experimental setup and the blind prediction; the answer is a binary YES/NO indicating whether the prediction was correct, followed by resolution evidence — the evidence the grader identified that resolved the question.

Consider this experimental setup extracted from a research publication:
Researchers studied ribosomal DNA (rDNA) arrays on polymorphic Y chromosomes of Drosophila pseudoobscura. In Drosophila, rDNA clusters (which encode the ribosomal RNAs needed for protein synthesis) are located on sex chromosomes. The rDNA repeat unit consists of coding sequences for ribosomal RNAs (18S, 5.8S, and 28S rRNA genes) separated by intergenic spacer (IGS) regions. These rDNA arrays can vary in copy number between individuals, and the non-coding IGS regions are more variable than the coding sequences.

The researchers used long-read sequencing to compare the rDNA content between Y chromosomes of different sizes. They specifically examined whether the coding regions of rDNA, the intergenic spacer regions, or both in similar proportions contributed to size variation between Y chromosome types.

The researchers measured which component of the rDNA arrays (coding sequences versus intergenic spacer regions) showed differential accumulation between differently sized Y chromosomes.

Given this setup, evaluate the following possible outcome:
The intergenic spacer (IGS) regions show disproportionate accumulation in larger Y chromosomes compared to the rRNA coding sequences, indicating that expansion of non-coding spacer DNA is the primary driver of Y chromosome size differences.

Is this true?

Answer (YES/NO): NO